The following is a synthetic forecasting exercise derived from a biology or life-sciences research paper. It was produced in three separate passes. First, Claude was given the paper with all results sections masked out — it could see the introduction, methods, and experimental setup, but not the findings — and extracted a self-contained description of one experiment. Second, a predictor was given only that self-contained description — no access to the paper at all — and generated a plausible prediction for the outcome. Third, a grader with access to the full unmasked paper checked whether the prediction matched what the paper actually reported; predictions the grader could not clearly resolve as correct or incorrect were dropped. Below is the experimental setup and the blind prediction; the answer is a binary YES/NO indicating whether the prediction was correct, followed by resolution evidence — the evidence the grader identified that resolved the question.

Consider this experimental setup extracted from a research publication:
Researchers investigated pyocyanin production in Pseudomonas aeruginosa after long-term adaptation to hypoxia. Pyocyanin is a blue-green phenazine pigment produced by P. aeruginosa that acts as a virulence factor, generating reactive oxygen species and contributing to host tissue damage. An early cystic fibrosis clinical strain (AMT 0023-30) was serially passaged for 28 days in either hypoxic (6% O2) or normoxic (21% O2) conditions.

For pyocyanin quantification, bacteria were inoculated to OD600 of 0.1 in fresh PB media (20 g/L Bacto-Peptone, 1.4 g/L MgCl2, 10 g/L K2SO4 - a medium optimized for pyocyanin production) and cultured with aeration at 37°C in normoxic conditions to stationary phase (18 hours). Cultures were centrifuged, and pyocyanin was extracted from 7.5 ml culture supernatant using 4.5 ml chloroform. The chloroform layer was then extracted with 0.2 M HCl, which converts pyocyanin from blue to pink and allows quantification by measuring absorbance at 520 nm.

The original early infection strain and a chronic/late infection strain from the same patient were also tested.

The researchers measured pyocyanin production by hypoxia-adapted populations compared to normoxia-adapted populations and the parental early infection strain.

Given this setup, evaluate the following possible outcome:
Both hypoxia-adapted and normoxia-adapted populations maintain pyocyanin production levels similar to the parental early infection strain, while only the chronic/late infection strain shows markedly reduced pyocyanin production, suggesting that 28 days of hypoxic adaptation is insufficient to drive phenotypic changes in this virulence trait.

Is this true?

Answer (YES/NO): NO